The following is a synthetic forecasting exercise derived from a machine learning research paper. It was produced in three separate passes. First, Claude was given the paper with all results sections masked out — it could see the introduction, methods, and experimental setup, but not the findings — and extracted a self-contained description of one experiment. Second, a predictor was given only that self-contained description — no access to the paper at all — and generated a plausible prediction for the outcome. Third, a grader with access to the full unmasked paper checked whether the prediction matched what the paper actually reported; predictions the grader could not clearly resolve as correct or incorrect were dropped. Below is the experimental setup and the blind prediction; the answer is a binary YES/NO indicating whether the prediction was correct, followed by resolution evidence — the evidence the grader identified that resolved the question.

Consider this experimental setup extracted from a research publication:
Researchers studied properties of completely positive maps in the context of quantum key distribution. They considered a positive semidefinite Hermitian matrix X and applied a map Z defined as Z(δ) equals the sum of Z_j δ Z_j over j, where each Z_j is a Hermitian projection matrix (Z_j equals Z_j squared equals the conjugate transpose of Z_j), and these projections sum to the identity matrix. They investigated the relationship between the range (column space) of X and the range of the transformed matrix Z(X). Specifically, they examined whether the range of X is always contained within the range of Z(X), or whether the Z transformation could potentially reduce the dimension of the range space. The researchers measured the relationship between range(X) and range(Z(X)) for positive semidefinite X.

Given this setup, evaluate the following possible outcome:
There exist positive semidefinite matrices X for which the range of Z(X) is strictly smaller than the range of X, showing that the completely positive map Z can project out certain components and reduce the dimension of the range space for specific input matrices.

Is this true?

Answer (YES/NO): NO